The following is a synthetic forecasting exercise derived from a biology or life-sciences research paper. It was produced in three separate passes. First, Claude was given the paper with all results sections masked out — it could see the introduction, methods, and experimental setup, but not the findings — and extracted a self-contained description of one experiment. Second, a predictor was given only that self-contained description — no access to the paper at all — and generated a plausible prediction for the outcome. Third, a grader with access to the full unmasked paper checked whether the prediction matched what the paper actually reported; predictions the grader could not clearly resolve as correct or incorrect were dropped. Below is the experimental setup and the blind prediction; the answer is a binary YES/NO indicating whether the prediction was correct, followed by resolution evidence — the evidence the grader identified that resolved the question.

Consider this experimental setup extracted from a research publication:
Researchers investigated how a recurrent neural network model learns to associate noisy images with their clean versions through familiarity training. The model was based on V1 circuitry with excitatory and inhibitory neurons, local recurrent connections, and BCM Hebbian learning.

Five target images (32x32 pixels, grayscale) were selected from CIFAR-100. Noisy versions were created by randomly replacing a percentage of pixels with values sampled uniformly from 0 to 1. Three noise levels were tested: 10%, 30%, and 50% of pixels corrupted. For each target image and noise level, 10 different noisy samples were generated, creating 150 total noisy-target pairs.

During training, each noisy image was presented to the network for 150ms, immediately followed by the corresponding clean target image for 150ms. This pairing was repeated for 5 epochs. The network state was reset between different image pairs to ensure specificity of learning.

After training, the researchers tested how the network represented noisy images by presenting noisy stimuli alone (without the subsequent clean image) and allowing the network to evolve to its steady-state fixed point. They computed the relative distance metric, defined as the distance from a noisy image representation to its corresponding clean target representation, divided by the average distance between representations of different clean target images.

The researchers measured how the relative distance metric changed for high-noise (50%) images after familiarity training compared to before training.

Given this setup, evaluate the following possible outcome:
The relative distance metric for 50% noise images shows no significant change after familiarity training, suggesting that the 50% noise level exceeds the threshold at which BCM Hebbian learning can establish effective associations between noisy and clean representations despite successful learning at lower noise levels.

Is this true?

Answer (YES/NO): NO